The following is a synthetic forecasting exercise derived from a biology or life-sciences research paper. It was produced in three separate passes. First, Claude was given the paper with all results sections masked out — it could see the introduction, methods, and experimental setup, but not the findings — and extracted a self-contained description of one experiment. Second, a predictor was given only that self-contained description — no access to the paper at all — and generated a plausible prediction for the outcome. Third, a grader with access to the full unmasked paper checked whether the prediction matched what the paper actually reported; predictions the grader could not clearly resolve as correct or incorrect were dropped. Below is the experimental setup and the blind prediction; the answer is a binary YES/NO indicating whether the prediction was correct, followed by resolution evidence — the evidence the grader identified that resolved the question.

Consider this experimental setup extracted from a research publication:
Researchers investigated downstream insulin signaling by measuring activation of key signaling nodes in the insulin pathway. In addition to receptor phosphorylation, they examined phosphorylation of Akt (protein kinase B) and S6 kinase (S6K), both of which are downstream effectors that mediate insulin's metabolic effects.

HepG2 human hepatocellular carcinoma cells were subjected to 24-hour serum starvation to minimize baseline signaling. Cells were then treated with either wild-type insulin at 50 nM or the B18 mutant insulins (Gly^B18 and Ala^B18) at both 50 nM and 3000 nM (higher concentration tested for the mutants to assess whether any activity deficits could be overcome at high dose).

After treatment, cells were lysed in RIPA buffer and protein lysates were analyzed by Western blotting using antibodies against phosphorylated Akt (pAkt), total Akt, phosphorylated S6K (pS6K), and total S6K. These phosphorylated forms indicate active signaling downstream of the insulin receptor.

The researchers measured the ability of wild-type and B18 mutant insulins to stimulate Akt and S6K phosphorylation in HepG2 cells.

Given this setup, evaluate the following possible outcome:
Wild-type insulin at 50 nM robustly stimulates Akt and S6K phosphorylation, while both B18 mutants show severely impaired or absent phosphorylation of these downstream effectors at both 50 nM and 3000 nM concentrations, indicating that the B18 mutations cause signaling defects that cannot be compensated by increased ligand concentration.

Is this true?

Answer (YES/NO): NO